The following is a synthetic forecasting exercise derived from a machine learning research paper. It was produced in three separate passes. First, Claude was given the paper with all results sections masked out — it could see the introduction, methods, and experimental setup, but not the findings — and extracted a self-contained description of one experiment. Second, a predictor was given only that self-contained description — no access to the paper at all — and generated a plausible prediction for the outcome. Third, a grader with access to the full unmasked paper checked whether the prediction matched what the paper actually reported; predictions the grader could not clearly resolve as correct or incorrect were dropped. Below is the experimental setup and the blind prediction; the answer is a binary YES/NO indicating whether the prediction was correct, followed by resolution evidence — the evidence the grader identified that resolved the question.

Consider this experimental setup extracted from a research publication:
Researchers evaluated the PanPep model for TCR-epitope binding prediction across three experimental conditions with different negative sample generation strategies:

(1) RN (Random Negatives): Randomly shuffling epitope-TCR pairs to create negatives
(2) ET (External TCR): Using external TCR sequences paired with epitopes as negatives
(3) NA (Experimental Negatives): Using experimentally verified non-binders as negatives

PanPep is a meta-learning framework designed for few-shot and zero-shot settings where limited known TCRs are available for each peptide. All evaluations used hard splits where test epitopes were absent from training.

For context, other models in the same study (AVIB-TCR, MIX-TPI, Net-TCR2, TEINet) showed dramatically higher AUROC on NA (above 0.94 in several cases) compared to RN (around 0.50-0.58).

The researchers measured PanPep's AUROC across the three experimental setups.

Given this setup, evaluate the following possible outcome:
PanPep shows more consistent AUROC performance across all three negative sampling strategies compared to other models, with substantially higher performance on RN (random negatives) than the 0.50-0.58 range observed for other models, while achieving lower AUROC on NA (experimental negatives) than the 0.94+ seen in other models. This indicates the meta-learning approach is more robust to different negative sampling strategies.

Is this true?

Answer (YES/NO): NO